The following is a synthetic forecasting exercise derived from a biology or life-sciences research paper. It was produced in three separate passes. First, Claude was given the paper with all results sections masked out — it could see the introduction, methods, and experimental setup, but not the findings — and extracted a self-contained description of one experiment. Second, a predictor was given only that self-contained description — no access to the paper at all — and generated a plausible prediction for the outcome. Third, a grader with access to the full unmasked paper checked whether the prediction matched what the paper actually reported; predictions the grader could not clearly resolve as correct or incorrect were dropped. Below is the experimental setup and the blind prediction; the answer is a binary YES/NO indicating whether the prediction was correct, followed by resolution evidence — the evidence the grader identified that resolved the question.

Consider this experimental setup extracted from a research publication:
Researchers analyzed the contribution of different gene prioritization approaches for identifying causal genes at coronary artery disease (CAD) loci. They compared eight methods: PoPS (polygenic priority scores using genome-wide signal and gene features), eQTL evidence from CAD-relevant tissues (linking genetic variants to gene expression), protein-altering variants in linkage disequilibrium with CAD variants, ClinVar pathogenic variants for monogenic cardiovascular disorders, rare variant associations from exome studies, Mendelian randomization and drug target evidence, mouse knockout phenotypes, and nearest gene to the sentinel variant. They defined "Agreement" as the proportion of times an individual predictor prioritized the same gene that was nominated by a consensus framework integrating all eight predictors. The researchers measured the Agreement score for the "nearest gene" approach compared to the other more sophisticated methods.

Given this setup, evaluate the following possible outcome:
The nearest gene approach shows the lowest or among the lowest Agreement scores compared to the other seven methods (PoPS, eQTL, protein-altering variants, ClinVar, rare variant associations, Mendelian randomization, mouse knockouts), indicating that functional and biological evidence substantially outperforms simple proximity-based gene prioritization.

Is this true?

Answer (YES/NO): NO